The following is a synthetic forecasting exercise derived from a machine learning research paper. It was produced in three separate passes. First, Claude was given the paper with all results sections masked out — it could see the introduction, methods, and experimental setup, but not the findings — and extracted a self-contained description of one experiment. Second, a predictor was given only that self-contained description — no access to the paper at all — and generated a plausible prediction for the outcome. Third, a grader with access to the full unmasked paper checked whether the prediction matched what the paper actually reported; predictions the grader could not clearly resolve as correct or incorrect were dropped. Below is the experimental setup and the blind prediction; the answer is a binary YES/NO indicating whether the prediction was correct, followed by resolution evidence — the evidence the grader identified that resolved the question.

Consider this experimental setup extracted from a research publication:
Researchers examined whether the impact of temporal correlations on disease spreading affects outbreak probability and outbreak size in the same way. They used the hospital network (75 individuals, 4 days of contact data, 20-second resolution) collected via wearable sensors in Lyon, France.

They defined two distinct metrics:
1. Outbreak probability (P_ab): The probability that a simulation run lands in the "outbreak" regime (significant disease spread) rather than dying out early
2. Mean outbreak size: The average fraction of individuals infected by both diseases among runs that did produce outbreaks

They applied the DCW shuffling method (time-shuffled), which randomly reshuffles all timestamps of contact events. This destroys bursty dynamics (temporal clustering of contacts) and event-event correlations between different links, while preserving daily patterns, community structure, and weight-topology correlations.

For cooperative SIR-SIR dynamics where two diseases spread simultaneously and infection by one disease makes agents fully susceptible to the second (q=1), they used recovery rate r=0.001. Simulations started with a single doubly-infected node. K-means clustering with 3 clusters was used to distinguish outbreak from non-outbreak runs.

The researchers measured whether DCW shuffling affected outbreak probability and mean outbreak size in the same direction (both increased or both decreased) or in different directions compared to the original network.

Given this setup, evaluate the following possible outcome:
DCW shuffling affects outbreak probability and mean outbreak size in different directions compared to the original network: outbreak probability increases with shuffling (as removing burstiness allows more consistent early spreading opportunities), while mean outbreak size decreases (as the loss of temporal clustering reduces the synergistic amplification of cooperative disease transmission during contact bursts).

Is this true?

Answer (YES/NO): NO